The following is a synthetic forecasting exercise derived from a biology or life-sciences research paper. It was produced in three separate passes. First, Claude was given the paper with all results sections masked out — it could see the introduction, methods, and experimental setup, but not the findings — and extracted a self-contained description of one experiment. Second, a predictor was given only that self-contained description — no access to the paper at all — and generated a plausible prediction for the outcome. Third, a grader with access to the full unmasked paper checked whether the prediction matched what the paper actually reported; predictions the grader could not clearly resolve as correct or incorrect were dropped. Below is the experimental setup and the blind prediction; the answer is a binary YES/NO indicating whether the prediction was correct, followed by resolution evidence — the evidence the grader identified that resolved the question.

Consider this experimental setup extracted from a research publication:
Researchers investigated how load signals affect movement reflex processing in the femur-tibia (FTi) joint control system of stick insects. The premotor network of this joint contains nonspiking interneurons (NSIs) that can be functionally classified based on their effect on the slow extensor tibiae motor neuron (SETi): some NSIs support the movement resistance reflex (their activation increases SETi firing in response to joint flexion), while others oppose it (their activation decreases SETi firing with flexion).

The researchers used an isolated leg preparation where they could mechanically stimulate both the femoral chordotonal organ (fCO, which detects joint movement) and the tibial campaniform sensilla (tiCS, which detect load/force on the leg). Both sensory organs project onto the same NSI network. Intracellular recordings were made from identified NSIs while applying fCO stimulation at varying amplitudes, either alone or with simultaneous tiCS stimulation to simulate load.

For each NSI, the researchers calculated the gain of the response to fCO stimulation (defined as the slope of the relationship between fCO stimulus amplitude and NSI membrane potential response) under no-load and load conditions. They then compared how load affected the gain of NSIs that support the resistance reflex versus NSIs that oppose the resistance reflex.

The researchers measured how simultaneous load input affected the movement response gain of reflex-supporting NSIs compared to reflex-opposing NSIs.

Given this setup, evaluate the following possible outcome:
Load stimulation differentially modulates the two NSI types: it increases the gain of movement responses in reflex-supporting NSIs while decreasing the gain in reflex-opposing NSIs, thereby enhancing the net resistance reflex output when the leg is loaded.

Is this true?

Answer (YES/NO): NO